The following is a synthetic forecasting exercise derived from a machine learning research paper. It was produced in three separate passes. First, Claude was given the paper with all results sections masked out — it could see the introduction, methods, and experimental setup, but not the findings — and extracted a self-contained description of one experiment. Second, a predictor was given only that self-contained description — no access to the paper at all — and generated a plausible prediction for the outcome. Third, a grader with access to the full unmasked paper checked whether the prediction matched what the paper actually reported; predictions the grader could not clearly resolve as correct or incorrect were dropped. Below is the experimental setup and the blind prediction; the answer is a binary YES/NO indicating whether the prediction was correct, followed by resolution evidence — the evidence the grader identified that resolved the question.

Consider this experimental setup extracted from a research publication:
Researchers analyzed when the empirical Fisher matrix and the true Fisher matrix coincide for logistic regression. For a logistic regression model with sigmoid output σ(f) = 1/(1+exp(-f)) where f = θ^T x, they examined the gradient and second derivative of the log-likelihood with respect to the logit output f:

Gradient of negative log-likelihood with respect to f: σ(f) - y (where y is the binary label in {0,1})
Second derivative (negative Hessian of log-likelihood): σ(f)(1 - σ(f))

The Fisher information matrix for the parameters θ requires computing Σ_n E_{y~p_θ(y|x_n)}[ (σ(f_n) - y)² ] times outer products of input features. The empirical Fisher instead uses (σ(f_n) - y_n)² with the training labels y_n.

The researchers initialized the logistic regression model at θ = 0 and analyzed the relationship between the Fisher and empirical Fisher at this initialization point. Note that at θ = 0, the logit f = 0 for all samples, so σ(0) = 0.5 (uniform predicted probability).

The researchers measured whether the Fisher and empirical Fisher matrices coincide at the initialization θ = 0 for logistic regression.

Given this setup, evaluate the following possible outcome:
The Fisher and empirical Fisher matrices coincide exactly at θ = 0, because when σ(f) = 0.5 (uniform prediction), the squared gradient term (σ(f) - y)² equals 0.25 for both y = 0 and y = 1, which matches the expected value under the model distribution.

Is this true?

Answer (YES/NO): YES